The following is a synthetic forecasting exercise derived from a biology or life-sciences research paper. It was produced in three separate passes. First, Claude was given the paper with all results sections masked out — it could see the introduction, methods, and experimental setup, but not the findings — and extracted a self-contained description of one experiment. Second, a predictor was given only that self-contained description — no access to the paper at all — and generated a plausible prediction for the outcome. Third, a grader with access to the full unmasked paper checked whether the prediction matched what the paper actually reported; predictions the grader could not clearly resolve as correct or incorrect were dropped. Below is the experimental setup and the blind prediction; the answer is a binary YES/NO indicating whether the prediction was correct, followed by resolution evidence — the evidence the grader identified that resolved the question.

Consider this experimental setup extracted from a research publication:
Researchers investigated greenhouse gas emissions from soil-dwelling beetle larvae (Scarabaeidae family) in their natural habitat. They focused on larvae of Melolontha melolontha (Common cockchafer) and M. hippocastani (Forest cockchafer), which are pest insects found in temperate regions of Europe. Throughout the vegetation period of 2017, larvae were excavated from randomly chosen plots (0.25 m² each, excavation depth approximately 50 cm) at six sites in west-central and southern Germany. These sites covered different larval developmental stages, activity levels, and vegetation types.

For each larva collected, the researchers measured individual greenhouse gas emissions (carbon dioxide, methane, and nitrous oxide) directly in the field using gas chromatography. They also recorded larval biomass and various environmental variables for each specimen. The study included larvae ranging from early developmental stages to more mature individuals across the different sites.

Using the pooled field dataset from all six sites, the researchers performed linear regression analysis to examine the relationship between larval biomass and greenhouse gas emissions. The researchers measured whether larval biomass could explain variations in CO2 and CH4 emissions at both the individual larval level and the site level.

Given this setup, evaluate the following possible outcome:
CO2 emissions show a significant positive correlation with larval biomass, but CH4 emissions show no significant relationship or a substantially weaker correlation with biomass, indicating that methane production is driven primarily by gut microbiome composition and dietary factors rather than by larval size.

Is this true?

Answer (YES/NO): NO